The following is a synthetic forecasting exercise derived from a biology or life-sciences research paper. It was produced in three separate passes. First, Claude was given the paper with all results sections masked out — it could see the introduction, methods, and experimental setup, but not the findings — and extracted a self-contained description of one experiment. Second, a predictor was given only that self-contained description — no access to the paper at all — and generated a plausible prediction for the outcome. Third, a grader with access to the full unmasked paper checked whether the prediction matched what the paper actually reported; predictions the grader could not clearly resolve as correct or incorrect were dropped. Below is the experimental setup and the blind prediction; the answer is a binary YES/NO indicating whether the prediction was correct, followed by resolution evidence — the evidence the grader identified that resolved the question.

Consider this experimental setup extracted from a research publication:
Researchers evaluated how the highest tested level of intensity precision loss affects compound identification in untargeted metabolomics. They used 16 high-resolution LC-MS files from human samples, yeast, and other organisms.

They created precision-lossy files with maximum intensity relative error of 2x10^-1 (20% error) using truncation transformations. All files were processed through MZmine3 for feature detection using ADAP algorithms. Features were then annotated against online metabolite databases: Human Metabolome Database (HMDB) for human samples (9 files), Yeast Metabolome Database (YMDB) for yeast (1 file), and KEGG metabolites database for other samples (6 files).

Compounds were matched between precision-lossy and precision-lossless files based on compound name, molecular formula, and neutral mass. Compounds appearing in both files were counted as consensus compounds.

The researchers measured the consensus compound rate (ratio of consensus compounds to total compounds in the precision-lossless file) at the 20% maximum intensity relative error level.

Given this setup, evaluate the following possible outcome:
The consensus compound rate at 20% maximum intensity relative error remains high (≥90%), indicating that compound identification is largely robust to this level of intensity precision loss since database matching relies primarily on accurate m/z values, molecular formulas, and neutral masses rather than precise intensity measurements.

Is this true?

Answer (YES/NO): YES